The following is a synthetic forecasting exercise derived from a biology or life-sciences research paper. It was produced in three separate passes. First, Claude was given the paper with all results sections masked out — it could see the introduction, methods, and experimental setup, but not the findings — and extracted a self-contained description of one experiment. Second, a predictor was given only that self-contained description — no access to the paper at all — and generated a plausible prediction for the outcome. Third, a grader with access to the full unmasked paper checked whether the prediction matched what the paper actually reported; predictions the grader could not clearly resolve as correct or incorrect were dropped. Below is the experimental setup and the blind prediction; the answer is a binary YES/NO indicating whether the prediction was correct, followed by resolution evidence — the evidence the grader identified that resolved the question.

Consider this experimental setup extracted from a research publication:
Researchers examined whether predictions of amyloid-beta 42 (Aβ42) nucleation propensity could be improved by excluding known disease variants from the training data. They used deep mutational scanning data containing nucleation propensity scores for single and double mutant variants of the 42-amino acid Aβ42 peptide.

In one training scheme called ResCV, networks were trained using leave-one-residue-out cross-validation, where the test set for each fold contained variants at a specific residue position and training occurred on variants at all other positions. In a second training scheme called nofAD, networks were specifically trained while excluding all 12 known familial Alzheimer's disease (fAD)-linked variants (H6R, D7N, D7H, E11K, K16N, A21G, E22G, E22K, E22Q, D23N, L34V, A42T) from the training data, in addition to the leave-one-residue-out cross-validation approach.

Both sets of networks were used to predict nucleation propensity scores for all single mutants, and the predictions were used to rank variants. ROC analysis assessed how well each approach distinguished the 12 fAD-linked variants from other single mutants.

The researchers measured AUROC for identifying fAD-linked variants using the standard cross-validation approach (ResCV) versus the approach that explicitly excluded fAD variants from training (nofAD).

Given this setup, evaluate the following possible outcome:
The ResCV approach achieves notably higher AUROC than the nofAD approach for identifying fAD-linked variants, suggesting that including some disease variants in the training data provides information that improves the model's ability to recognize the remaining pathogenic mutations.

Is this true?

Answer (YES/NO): NO